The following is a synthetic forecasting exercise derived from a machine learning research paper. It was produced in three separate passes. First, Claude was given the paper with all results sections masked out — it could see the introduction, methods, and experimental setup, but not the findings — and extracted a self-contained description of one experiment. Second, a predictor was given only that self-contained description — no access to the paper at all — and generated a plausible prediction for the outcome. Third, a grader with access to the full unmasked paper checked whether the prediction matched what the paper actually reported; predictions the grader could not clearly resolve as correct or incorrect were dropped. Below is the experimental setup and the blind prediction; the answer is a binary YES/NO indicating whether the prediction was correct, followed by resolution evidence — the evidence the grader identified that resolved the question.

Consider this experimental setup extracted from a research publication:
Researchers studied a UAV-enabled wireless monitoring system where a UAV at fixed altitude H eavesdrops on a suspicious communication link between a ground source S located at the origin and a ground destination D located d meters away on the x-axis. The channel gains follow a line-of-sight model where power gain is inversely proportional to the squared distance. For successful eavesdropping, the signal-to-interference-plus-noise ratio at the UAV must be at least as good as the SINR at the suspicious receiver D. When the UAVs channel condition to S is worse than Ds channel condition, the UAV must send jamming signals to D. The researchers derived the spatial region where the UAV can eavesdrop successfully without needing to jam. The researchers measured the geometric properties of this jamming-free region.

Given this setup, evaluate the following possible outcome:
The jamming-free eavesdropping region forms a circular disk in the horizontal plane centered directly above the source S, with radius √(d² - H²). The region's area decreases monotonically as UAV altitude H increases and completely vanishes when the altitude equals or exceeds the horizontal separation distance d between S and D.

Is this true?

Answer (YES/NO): YES